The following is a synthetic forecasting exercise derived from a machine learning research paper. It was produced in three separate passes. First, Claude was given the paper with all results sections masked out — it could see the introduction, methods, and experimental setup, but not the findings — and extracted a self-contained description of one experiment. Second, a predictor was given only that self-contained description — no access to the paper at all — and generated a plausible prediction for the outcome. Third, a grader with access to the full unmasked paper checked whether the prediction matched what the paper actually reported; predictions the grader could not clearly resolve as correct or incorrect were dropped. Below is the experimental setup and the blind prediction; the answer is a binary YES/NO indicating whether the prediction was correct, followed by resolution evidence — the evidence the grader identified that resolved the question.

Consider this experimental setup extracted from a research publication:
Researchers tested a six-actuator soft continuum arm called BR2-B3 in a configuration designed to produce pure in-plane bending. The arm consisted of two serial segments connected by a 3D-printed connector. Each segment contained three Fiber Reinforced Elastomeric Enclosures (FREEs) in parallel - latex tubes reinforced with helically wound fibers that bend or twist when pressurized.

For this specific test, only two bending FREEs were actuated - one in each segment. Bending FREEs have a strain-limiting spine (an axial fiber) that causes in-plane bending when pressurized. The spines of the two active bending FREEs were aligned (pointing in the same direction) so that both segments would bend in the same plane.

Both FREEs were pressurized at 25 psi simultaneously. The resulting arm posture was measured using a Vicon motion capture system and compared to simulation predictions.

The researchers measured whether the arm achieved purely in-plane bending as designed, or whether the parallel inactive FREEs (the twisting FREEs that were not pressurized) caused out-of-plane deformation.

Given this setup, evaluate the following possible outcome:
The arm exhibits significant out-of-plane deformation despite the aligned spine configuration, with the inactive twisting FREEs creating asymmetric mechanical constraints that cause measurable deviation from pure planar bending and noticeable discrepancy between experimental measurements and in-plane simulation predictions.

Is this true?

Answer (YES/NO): NO